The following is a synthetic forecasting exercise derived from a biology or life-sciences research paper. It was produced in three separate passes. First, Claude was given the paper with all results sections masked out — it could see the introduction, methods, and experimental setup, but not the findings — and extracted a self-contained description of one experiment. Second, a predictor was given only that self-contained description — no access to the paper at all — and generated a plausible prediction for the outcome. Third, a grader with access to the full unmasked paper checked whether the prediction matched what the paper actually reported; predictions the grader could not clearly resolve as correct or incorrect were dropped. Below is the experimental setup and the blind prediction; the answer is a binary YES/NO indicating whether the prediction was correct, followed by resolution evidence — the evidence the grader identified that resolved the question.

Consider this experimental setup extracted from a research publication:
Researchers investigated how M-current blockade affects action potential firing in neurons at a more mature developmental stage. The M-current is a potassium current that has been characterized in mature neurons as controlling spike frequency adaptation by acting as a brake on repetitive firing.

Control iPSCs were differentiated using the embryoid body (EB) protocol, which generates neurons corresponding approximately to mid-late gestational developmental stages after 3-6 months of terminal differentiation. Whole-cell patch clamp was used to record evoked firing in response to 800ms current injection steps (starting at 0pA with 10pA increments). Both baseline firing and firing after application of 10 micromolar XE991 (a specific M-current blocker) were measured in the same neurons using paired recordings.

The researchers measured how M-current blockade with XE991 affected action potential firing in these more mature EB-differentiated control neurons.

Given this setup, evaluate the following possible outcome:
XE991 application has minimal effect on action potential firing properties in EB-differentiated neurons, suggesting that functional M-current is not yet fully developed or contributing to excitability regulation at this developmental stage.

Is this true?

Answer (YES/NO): NO